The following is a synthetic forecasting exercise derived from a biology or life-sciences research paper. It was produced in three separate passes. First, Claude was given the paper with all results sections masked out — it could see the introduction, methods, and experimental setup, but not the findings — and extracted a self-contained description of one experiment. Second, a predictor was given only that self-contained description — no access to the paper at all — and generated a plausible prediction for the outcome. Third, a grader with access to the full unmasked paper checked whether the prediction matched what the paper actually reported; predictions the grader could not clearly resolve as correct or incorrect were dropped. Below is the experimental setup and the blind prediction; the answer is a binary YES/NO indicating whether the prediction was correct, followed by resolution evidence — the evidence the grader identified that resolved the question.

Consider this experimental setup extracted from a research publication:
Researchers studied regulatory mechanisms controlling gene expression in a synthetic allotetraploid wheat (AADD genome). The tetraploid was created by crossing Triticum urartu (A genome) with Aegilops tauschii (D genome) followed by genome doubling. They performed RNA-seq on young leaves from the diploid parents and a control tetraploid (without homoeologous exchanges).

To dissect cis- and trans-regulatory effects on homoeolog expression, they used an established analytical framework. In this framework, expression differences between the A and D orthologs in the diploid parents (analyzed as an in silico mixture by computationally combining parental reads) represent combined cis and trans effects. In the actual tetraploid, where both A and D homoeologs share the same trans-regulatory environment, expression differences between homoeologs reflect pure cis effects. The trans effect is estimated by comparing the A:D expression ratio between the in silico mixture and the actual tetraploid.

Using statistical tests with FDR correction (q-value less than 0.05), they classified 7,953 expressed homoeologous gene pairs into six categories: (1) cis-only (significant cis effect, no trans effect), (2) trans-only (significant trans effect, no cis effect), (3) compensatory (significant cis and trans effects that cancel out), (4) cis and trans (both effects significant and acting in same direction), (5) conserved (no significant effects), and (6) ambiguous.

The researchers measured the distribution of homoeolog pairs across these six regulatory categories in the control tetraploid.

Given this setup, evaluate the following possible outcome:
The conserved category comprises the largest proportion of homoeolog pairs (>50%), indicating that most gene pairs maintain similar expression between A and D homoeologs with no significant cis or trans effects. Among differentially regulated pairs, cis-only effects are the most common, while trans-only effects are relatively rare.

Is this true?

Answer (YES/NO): NO